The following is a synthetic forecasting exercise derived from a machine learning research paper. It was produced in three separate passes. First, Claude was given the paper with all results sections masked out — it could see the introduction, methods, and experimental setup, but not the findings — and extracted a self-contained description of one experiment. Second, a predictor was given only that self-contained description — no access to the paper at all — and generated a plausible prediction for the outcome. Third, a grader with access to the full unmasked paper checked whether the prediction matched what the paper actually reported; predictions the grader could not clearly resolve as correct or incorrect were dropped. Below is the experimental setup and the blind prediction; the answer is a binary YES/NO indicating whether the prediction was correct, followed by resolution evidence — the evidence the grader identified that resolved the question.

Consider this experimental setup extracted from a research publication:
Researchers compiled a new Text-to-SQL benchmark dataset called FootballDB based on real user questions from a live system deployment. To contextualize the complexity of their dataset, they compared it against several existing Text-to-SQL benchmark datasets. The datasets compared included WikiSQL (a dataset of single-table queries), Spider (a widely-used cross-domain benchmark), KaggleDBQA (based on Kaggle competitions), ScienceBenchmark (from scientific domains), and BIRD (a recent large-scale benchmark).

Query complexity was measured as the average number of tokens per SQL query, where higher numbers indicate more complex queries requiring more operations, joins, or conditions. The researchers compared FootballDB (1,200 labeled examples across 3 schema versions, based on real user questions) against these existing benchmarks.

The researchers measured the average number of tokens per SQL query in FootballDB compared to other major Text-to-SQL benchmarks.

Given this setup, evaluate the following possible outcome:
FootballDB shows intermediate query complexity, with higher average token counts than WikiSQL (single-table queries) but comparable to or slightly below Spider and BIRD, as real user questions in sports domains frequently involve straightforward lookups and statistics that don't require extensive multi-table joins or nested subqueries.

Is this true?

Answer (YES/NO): NO